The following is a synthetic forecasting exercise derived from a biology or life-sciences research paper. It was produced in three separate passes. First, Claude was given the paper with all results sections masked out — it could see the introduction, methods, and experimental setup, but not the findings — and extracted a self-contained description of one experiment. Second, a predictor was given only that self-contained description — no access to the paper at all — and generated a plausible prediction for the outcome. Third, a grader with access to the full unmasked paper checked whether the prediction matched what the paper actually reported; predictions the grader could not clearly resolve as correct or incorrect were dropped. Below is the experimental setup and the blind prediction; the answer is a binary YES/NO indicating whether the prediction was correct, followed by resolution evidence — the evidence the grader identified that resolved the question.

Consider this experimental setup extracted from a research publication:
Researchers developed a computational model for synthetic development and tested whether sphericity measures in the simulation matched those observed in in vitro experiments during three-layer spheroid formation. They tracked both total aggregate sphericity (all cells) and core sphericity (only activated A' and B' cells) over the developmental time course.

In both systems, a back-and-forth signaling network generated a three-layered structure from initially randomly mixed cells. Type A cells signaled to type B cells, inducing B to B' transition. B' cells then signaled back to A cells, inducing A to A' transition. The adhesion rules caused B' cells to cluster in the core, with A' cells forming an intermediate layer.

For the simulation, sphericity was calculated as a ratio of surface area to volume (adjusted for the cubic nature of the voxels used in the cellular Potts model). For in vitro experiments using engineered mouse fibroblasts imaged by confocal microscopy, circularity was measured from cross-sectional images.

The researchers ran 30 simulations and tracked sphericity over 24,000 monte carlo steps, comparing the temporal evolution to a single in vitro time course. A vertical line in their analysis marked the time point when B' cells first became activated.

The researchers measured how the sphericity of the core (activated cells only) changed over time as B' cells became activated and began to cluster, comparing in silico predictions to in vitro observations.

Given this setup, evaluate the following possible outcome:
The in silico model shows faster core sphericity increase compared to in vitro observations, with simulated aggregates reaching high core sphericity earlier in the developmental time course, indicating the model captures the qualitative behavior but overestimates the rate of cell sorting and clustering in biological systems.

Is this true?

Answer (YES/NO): NO